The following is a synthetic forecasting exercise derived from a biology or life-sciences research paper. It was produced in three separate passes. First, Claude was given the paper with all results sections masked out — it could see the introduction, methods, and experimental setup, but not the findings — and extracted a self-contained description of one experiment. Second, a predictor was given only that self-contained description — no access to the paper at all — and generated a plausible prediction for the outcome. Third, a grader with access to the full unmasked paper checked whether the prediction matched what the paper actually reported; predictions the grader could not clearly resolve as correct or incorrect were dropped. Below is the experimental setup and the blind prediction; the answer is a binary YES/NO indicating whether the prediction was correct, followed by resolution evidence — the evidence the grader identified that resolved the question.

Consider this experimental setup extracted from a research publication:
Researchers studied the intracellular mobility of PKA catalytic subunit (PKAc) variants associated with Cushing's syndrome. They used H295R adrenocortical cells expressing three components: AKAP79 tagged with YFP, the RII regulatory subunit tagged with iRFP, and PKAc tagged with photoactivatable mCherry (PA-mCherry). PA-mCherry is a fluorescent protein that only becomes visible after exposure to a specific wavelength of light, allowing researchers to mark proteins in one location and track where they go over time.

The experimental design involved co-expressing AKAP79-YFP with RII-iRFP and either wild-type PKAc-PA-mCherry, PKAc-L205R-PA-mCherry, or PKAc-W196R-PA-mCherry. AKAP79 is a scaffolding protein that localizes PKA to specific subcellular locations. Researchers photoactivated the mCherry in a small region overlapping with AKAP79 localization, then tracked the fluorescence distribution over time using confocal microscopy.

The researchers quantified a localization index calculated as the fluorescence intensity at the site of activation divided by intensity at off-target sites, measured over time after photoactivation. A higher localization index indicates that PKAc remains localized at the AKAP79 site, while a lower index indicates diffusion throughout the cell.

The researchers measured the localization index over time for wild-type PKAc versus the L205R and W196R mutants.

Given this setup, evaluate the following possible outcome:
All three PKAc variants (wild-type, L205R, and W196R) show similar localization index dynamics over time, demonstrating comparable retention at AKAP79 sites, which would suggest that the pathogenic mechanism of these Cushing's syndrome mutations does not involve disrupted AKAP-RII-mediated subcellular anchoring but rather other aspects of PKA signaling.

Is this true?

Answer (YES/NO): NO